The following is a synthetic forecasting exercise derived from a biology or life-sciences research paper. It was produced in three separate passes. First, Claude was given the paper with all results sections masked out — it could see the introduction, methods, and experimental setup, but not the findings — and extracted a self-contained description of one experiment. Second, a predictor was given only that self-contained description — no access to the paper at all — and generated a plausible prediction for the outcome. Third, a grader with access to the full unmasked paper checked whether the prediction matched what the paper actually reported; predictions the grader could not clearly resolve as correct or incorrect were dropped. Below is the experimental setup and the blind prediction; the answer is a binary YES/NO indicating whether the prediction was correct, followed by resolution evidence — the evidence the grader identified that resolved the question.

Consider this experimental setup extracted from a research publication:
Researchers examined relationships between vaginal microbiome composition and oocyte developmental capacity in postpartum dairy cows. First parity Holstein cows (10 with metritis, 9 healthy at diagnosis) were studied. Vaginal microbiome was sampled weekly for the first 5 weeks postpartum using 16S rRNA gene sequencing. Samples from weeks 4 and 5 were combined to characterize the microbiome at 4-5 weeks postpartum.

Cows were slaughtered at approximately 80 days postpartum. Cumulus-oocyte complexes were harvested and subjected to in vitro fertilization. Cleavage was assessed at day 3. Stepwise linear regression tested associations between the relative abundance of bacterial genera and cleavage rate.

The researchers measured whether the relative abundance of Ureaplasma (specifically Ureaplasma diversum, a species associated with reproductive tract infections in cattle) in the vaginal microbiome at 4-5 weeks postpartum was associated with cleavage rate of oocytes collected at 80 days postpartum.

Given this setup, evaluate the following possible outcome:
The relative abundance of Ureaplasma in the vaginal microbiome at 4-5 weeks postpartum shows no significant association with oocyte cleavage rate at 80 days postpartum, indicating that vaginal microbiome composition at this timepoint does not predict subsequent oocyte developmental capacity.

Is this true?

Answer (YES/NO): NO